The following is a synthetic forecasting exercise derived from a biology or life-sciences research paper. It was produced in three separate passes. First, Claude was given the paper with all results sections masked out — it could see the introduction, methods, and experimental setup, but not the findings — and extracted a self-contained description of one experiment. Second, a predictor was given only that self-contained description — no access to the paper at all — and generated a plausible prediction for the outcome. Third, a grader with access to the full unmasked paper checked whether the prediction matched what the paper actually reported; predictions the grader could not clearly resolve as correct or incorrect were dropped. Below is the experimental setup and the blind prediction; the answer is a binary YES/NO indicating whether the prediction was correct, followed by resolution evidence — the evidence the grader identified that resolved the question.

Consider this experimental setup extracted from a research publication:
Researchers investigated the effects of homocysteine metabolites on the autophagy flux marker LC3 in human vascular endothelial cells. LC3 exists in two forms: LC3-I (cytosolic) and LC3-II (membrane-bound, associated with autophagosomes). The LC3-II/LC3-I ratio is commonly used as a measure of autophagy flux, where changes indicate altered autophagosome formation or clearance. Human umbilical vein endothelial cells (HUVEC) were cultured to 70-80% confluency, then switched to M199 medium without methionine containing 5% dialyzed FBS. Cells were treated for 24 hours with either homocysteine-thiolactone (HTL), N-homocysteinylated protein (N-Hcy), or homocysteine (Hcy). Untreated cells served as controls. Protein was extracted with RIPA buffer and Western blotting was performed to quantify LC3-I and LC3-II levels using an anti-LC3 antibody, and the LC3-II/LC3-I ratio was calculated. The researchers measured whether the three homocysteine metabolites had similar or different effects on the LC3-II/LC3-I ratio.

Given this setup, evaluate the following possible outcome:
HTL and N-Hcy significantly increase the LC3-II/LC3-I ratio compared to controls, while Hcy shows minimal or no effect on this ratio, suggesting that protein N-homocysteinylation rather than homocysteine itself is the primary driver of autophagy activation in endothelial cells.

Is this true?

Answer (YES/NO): NO